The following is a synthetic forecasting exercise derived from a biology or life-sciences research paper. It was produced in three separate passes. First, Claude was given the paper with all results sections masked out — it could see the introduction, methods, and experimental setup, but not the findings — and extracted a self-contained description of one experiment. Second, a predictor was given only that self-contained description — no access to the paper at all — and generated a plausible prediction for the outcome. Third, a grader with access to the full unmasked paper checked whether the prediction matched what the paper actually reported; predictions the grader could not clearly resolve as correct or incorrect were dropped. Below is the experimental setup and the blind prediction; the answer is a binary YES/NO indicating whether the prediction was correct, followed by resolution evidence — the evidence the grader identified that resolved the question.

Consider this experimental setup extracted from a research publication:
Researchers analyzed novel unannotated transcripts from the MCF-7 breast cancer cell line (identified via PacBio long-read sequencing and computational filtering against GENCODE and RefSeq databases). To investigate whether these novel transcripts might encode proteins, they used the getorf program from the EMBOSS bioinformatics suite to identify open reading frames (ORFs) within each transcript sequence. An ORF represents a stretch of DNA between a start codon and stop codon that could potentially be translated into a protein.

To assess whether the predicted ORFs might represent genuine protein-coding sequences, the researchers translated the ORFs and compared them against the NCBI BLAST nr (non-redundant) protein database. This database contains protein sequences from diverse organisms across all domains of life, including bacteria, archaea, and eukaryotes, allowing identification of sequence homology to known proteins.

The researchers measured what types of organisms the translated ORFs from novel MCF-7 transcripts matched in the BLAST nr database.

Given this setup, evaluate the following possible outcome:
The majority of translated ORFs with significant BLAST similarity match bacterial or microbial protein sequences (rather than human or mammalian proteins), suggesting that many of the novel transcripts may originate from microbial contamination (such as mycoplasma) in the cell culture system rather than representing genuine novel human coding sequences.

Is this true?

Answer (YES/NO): NO